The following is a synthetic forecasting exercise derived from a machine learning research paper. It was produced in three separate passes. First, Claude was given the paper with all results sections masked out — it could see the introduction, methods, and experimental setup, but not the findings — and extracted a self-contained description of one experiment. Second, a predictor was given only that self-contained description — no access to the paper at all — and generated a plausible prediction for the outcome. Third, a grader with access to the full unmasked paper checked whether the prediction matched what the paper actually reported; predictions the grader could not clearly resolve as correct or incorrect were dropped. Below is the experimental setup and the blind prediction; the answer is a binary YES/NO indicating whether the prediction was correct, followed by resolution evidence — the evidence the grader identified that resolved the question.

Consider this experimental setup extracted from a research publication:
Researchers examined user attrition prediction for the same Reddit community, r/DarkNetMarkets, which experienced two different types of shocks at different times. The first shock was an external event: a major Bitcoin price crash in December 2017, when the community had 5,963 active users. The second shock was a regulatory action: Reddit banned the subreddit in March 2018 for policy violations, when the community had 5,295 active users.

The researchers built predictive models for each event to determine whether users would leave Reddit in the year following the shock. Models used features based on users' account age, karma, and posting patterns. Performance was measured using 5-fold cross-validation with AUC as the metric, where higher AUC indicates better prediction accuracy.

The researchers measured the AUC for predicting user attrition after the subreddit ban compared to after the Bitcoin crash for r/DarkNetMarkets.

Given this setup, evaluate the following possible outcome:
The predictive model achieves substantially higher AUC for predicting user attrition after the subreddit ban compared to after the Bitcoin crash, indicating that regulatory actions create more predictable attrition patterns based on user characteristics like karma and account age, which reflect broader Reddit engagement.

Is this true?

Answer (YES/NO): YES